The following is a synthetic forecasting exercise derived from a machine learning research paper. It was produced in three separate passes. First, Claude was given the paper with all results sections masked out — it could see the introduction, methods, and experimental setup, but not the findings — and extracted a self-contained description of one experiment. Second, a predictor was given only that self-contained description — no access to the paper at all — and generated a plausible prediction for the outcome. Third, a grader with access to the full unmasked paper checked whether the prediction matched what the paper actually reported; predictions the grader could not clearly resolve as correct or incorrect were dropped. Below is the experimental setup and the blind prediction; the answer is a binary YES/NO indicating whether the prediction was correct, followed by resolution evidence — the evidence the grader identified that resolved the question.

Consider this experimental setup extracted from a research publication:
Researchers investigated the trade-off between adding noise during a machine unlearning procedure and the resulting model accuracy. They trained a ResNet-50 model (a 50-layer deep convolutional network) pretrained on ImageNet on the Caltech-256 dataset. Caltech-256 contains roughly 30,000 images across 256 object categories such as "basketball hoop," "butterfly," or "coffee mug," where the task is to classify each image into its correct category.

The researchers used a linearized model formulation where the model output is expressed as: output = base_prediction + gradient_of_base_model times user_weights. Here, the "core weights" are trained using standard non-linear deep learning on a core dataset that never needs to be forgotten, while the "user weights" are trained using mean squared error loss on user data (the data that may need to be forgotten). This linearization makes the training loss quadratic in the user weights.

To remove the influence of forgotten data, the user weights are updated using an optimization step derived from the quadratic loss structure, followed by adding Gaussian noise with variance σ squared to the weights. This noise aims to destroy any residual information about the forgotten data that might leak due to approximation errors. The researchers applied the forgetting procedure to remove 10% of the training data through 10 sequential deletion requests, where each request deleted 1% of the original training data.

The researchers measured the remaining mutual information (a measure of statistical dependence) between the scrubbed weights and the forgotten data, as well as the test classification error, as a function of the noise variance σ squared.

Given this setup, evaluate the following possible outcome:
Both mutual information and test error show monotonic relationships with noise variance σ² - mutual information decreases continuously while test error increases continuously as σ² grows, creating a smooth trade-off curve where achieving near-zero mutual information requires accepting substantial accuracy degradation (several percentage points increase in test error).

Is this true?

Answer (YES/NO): NO